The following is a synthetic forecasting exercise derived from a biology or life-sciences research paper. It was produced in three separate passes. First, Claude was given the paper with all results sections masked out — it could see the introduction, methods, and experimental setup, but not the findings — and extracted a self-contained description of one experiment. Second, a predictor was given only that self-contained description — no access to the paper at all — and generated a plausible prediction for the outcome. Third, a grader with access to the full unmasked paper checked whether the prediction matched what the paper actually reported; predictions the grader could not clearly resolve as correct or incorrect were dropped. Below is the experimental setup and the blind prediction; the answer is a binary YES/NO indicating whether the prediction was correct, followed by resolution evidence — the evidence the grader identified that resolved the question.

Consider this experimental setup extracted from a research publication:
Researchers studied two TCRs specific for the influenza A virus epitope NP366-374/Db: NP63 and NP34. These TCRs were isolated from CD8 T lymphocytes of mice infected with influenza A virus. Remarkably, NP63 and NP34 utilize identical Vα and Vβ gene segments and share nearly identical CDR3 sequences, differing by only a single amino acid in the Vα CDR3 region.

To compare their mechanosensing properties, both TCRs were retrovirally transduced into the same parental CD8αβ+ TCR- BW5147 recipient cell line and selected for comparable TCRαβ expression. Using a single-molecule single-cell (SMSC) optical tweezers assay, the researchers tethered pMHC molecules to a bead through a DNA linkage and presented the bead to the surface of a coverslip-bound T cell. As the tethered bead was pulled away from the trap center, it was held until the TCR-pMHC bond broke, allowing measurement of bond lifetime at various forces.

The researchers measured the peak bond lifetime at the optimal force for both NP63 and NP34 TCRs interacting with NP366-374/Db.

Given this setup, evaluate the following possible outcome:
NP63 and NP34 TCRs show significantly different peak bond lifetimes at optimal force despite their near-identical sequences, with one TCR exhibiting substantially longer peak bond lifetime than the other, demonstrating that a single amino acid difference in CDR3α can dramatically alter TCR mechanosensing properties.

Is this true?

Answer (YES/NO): YES